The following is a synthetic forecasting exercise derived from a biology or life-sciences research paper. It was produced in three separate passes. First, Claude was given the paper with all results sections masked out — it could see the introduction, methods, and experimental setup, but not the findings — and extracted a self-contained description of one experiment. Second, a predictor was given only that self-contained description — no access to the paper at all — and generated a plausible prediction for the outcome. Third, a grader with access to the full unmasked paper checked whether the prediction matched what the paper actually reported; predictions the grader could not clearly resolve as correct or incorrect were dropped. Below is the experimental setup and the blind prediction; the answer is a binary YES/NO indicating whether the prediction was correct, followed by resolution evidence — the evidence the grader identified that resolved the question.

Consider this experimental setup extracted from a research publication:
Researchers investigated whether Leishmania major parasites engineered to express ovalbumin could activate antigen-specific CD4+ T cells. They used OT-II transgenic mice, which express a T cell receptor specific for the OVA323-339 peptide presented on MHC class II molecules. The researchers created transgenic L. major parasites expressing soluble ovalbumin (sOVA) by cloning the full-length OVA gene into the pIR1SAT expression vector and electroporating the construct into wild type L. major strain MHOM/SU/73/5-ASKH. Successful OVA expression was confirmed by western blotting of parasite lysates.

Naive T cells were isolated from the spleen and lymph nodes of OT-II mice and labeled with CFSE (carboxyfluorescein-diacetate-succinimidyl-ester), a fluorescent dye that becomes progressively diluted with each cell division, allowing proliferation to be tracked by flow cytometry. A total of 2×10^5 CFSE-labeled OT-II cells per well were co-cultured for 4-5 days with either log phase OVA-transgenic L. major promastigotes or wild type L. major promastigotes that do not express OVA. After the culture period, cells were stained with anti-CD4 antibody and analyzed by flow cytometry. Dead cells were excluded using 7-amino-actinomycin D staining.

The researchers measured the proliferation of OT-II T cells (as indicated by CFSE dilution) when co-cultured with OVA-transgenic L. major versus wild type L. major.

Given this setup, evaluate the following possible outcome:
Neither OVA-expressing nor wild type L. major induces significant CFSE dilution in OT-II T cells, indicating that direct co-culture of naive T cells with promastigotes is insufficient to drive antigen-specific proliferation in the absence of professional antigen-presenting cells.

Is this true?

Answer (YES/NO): NO